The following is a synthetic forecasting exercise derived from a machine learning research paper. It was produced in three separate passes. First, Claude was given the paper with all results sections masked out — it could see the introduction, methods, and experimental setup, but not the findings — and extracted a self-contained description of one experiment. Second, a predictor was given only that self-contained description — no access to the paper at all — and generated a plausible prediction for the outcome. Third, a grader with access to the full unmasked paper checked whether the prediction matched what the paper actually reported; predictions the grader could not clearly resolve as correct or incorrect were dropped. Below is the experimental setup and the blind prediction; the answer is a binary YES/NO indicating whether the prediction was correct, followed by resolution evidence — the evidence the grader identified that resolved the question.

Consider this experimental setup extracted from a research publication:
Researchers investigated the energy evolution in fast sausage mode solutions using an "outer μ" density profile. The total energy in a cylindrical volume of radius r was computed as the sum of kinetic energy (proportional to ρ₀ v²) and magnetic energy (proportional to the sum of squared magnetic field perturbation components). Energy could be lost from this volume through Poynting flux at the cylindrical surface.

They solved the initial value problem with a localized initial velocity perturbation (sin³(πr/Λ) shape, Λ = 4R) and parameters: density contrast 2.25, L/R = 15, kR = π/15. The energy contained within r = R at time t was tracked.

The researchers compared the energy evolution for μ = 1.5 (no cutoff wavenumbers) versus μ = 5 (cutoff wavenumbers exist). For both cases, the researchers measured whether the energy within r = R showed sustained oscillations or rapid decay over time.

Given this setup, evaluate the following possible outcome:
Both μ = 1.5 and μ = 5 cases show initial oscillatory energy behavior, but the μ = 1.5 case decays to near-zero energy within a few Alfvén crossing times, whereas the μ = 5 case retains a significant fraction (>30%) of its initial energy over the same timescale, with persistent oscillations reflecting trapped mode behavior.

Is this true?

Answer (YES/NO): NO